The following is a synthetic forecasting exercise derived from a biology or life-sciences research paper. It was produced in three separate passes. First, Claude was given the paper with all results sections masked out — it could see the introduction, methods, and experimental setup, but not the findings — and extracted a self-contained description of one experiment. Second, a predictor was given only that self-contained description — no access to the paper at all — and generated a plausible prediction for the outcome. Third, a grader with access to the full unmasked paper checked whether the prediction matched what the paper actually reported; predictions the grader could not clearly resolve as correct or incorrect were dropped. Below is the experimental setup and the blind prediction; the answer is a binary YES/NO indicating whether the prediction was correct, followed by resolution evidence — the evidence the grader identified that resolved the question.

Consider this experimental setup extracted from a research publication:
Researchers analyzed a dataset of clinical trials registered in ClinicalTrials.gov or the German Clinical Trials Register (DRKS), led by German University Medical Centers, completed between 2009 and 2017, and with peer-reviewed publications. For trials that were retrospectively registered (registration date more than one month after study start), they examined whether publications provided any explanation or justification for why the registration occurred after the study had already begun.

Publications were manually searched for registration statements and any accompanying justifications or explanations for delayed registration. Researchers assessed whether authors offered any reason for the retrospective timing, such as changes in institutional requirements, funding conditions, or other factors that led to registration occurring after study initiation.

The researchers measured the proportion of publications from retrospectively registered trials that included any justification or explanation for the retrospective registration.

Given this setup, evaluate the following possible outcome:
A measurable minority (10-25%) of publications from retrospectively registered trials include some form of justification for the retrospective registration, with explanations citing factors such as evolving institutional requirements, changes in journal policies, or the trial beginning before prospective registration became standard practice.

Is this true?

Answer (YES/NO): NO